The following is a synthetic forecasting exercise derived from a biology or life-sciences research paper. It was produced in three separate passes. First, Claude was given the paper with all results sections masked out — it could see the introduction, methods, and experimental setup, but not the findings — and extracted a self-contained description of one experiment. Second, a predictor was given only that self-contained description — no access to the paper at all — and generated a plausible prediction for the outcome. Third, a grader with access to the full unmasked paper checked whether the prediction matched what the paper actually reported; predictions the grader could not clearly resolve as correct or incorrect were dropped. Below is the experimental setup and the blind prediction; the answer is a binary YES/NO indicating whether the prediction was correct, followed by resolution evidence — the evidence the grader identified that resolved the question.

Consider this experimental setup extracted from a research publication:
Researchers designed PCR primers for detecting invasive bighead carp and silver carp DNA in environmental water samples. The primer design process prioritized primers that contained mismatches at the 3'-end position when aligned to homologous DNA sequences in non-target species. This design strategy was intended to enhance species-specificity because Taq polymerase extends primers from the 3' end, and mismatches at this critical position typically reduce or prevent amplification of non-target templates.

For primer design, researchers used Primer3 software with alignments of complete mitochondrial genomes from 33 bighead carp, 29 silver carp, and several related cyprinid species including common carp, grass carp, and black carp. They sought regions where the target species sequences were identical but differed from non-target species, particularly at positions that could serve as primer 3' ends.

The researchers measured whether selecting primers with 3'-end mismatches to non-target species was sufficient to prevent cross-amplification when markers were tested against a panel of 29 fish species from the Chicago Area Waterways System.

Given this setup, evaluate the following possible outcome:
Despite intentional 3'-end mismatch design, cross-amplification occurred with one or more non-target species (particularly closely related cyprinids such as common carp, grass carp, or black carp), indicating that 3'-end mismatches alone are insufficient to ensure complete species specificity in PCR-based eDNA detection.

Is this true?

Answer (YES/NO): YES